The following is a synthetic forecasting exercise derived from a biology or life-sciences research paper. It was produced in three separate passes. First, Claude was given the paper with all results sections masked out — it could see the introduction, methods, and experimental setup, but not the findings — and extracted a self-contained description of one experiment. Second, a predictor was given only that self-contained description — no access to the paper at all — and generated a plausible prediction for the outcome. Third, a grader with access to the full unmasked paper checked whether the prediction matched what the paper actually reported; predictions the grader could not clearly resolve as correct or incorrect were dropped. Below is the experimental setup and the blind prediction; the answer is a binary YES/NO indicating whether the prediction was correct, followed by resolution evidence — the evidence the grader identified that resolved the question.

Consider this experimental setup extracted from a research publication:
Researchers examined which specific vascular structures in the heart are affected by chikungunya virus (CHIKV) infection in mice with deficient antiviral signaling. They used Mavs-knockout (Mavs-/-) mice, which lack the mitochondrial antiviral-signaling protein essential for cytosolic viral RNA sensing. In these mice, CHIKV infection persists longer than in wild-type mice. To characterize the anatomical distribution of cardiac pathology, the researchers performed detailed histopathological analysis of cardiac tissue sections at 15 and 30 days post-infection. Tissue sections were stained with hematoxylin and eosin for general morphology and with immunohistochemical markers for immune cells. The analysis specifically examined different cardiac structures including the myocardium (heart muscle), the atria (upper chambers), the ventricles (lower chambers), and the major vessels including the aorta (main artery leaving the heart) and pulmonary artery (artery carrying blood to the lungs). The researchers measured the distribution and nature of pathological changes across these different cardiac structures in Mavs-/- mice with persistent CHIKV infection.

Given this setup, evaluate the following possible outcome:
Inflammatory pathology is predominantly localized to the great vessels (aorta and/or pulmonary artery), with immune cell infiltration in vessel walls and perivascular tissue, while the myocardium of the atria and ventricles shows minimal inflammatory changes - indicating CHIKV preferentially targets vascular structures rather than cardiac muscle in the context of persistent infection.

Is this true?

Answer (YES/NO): NO